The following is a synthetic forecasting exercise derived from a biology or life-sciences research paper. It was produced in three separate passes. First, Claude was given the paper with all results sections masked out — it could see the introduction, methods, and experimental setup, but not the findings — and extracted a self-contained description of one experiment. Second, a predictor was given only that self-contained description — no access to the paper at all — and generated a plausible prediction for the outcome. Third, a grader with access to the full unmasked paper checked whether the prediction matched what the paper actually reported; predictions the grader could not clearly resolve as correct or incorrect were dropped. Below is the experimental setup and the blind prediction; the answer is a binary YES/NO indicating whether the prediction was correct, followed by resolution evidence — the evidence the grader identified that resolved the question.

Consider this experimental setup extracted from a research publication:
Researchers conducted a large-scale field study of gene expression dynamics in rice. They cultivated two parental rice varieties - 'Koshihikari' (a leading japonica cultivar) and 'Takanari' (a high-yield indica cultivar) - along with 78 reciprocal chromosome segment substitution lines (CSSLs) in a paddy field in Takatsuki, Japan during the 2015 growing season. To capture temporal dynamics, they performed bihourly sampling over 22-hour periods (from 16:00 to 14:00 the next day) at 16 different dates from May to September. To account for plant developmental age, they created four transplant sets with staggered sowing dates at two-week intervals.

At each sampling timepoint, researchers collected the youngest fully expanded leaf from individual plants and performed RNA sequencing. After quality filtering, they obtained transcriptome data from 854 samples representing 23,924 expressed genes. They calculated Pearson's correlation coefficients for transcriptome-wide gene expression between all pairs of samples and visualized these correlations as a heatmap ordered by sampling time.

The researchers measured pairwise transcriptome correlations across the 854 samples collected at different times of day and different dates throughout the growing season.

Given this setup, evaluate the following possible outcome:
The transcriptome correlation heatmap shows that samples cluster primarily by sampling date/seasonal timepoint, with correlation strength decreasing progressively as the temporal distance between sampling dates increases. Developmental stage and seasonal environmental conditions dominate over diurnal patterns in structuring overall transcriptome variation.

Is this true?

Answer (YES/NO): NO